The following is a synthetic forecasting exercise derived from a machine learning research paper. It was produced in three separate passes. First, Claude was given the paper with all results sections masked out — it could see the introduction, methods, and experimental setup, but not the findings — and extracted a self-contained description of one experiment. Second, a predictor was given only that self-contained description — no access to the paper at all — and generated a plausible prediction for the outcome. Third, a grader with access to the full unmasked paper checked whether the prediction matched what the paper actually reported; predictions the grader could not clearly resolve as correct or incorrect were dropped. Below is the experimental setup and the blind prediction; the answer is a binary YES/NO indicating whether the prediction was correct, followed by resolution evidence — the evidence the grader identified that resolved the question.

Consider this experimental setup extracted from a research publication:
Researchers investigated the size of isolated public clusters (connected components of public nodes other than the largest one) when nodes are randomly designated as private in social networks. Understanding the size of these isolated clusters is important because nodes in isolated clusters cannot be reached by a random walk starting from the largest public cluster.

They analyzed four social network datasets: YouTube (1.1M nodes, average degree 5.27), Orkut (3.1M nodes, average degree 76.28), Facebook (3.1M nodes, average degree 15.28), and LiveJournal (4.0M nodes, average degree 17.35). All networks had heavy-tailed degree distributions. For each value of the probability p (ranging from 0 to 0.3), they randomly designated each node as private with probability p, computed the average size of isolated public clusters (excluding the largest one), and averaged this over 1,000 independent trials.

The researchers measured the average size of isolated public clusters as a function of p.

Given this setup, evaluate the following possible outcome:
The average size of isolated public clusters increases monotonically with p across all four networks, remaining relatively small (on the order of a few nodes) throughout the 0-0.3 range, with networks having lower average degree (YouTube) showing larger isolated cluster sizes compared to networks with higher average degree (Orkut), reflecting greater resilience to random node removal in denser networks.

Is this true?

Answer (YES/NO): NO